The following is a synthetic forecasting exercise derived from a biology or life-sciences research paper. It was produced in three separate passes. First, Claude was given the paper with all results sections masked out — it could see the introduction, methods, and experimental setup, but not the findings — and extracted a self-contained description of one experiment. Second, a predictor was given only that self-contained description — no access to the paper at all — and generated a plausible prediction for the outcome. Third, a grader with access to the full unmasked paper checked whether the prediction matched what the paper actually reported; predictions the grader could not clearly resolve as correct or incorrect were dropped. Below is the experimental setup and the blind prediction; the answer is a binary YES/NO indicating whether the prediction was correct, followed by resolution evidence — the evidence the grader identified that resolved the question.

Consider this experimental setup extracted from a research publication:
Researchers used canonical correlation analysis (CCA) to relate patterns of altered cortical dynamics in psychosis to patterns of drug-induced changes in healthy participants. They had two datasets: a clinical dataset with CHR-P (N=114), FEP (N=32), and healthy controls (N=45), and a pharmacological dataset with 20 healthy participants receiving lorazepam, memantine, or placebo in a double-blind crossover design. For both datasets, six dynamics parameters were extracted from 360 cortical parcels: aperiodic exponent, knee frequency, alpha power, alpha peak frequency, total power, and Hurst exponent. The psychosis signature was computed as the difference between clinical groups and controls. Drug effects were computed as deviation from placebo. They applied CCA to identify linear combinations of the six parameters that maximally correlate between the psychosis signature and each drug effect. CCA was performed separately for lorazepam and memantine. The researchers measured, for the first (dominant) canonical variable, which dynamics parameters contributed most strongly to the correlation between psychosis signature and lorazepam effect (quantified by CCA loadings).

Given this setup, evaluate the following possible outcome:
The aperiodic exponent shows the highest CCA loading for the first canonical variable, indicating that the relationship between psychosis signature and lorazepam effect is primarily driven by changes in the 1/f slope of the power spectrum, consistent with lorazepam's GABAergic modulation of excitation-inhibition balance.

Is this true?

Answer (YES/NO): NO